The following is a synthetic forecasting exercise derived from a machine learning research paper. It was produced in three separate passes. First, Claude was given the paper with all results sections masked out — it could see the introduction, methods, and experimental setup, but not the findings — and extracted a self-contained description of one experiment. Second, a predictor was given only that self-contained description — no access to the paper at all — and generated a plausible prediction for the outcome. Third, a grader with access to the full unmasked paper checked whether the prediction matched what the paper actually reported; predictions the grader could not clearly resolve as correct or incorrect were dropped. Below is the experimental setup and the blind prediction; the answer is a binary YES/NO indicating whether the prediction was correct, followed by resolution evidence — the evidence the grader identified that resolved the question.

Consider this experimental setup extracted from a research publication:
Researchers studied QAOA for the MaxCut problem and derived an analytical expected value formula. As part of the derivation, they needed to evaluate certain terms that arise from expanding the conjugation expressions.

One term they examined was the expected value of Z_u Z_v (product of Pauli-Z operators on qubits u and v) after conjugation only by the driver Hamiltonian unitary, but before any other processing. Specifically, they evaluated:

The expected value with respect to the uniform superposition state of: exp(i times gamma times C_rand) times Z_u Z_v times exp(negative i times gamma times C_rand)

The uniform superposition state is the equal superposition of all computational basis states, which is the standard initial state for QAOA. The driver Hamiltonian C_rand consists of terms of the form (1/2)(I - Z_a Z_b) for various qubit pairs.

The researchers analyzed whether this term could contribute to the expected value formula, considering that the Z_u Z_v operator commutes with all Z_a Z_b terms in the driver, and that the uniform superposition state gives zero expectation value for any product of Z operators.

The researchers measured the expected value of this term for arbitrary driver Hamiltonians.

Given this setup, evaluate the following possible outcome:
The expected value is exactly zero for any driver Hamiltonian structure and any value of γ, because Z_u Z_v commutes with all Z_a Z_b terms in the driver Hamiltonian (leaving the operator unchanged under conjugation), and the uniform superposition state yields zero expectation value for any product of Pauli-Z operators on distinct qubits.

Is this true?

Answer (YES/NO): YES